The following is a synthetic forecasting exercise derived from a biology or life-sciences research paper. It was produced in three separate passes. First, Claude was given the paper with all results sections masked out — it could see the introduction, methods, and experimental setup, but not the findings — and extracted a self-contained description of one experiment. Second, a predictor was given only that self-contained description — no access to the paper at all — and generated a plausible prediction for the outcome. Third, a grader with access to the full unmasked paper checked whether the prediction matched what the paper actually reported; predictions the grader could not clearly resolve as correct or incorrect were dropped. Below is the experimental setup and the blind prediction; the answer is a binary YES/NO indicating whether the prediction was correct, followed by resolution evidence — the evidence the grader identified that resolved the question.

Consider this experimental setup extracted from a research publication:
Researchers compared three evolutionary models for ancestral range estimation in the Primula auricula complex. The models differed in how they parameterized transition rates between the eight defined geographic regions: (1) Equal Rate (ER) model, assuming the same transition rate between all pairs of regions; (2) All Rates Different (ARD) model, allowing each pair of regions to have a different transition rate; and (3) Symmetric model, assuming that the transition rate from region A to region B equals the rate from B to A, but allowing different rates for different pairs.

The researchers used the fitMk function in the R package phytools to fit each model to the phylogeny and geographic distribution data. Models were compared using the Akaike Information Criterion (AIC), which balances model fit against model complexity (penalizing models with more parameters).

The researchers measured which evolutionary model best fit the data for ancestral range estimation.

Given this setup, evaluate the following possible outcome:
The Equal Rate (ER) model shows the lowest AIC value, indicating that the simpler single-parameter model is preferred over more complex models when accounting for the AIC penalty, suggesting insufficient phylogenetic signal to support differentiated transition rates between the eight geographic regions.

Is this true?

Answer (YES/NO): YES